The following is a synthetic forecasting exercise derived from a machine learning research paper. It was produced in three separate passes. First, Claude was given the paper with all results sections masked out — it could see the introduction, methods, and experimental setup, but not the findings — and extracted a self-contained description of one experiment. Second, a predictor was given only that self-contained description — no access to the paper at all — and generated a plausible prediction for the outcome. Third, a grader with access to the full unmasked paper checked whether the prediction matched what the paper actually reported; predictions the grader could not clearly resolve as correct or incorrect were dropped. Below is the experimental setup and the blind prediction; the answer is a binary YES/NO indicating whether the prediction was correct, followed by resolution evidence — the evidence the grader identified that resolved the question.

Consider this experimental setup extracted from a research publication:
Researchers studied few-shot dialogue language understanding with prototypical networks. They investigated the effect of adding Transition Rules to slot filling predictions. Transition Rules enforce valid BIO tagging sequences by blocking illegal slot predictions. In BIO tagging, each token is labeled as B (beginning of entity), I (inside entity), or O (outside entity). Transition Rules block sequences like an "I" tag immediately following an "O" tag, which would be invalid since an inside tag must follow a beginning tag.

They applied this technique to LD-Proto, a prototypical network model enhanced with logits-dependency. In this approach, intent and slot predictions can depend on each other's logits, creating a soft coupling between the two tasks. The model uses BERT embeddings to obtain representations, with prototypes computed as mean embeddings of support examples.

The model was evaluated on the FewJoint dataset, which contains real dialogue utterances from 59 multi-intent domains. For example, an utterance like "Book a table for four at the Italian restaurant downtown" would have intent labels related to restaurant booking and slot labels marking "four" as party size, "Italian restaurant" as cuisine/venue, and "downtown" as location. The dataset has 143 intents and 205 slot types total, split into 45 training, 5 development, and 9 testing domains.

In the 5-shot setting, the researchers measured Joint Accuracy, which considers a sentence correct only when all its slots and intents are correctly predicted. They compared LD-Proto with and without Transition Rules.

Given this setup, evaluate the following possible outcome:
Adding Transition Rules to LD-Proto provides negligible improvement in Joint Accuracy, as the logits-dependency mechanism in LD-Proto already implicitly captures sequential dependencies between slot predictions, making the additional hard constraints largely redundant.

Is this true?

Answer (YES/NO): NO